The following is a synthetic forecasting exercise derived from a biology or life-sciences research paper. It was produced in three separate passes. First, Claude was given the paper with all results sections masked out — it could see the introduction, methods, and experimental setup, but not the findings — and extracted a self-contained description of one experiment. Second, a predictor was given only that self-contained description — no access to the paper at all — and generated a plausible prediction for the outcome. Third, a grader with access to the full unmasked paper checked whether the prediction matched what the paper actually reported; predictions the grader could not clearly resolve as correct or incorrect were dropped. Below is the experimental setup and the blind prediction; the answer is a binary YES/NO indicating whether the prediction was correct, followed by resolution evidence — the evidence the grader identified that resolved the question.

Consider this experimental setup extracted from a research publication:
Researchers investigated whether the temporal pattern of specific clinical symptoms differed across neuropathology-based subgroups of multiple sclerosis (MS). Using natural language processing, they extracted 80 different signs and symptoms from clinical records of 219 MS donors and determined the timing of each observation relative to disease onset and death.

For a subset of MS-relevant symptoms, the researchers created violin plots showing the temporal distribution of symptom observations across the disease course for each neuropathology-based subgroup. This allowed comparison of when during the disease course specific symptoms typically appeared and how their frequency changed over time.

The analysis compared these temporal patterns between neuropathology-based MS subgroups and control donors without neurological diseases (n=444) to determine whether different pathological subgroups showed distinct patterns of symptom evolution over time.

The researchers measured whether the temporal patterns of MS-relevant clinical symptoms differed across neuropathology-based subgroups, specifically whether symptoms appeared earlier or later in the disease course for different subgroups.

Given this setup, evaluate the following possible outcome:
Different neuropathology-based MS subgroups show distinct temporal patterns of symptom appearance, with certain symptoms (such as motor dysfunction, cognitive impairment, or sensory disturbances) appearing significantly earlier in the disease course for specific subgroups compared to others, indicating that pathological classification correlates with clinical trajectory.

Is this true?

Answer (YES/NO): YES